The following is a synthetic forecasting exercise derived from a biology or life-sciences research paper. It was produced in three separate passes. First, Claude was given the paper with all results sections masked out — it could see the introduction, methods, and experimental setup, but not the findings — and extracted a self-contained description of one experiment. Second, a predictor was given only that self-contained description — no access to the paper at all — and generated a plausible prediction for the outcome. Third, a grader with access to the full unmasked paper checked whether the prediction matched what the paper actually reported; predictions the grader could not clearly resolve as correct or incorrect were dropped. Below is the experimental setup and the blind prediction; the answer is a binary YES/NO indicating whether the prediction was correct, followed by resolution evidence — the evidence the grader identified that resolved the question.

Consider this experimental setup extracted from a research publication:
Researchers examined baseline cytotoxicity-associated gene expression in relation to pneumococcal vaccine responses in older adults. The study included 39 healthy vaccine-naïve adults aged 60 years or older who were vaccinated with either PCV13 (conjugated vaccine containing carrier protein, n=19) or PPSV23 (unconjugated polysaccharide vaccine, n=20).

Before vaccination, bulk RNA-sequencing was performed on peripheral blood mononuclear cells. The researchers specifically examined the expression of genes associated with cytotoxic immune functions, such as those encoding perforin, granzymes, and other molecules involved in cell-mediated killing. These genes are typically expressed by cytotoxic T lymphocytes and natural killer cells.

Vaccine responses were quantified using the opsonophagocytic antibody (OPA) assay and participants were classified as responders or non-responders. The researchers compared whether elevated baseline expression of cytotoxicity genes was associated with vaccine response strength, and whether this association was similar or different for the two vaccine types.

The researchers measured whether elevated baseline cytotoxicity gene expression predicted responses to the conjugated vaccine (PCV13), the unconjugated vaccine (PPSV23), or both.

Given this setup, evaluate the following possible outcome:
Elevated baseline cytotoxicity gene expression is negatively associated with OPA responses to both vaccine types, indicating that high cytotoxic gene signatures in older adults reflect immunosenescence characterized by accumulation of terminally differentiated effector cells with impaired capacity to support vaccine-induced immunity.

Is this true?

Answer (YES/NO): NO